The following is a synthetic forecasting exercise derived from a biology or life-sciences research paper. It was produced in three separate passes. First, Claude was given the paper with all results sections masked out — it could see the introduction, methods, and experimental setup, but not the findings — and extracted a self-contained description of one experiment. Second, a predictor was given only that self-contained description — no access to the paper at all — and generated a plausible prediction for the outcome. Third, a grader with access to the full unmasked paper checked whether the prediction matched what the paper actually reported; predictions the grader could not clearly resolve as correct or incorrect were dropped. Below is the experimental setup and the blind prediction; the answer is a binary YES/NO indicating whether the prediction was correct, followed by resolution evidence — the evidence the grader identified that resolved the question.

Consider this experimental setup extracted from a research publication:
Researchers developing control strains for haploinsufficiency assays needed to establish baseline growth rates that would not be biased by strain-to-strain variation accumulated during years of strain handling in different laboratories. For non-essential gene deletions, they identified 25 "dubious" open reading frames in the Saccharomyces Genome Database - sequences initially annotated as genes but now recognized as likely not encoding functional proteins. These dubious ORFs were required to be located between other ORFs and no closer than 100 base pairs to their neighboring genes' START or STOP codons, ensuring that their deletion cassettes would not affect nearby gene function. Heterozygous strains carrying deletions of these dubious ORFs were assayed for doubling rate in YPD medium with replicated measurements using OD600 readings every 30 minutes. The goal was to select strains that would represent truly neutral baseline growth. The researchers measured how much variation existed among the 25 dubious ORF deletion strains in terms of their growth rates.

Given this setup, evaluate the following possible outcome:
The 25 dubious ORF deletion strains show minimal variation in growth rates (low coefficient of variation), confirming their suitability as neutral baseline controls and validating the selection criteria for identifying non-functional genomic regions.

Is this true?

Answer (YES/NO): NO